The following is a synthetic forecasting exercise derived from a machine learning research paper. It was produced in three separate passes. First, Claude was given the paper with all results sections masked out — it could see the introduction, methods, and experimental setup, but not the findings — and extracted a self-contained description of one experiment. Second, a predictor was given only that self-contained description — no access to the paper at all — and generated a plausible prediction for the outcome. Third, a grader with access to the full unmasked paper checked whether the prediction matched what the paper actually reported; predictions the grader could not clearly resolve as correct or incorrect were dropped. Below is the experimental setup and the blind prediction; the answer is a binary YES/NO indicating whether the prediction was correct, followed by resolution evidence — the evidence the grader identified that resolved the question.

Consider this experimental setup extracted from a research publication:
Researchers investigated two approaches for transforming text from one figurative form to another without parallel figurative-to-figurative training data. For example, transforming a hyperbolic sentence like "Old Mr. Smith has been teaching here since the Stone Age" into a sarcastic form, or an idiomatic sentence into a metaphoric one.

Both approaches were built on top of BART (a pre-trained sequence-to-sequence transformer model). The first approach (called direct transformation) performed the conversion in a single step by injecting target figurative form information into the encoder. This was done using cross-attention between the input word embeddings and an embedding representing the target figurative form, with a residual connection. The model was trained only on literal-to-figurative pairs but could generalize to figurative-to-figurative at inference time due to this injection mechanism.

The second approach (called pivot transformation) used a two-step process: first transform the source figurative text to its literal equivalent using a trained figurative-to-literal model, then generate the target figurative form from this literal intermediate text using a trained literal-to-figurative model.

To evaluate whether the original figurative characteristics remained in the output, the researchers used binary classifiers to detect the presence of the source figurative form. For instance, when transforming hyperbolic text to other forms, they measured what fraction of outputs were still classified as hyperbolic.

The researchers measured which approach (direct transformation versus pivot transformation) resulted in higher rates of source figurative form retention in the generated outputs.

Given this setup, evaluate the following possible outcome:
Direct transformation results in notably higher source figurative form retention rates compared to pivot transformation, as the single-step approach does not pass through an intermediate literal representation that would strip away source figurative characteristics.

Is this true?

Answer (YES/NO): YES